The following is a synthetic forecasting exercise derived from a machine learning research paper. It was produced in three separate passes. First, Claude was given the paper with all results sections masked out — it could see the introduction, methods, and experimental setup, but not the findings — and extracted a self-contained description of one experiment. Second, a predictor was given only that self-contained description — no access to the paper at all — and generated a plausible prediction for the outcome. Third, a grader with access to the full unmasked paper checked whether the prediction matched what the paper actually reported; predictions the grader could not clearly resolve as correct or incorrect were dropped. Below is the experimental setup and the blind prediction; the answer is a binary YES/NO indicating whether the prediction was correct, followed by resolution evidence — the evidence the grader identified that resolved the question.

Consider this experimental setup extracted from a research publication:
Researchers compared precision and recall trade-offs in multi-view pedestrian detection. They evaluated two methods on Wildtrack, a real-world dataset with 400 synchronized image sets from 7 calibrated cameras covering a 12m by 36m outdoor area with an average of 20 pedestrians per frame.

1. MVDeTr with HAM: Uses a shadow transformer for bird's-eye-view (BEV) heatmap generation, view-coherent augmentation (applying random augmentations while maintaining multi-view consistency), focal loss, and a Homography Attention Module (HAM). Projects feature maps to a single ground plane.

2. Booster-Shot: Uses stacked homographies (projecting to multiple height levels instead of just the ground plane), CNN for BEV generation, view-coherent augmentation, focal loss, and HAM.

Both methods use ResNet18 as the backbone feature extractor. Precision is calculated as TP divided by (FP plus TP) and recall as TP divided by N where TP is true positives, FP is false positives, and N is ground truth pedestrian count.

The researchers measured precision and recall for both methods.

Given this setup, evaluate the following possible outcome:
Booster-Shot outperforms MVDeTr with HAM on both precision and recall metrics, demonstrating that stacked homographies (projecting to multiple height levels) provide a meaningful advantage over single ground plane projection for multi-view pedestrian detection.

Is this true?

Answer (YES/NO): NO